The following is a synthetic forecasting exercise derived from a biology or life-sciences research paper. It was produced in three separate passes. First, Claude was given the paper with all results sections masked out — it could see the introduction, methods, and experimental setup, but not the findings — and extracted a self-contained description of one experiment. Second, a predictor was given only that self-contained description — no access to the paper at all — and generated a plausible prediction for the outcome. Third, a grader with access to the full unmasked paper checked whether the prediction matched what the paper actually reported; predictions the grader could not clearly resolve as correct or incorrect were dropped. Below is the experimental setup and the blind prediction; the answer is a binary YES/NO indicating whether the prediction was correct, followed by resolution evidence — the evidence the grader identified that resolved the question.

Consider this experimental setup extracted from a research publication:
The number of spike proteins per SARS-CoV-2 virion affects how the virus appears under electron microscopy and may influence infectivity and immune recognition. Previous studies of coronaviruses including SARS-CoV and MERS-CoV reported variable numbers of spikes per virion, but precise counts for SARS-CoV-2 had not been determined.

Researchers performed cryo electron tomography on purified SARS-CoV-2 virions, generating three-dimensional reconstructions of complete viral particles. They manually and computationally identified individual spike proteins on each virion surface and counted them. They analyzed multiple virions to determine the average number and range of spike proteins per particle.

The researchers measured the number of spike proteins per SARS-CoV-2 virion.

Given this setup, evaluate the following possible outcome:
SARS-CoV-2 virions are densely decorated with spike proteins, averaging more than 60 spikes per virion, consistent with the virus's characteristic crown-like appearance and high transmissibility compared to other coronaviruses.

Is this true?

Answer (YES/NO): NO